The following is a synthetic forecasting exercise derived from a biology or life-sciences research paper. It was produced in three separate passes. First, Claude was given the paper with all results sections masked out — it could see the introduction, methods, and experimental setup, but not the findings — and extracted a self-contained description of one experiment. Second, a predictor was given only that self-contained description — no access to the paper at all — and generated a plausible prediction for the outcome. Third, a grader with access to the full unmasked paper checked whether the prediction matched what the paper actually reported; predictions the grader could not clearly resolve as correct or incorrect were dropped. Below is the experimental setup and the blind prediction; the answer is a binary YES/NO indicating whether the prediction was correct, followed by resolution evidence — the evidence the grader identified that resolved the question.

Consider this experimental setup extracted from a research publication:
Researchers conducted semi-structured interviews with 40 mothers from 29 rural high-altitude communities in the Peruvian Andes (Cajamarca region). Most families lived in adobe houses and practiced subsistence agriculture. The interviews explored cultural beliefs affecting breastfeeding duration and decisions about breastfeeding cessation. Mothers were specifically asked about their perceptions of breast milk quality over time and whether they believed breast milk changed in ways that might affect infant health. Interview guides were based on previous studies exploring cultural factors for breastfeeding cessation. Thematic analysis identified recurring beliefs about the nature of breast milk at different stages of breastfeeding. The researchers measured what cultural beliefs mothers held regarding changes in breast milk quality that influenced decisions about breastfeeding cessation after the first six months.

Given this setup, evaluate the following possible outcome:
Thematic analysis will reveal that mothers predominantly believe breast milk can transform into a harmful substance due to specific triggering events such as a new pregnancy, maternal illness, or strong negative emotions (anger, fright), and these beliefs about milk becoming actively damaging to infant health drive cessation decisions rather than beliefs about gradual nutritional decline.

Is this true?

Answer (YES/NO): NO